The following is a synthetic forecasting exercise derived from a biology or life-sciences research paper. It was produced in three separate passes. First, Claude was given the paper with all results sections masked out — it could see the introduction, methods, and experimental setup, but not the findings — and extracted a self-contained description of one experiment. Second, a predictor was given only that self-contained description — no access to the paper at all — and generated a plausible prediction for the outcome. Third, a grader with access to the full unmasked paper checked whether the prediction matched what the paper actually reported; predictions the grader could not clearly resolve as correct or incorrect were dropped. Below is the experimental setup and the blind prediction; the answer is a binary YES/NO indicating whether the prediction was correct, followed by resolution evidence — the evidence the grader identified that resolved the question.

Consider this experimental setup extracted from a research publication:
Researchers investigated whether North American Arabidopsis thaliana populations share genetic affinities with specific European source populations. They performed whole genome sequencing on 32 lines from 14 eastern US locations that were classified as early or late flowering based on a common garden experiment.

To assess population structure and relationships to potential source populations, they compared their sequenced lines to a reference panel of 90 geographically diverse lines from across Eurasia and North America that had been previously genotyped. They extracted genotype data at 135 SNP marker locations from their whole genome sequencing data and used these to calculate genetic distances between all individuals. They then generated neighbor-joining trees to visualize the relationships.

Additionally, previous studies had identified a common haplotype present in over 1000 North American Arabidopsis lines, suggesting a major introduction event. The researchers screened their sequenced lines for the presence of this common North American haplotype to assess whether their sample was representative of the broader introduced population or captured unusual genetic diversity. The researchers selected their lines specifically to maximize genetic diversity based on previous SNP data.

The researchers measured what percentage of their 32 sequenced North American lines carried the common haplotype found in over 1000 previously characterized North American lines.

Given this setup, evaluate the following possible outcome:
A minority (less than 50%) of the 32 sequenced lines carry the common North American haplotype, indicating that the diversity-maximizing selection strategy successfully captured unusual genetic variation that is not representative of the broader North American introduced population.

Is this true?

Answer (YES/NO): YES